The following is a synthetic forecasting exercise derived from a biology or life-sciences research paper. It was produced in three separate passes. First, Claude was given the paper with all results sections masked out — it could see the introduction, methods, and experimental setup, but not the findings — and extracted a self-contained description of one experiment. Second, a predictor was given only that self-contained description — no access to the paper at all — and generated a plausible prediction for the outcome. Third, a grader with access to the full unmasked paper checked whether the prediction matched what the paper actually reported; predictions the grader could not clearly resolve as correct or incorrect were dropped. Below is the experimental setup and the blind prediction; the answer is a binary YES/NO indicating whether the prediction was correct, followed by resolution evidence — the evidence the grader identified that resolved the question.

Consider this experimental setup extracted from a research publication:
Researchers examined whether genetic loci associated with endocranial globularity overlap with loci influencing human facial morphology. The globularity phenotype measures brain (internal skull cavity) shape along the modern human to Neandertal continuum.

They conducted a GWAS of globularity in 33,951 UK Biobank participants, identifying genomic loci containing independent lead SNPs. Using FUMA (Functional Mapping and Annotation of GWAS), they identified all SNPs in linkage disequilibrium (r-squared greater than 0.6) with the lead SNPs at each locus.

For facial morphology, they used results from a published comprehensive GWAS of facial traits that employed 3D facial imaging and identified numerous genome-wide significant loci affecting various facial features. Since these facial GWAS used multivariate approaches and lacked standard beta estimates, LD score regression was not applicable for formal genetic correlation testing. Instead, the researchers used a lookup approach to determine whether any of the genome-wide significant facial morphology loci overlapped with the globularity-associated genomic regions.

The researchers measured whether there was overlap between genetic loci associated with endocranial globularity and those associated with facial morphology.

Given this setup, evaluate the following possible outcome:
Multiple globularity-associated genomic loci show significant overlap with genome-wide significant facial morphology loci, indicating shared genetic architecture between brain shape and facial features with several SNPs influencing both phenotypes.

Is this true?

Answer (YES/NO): NO